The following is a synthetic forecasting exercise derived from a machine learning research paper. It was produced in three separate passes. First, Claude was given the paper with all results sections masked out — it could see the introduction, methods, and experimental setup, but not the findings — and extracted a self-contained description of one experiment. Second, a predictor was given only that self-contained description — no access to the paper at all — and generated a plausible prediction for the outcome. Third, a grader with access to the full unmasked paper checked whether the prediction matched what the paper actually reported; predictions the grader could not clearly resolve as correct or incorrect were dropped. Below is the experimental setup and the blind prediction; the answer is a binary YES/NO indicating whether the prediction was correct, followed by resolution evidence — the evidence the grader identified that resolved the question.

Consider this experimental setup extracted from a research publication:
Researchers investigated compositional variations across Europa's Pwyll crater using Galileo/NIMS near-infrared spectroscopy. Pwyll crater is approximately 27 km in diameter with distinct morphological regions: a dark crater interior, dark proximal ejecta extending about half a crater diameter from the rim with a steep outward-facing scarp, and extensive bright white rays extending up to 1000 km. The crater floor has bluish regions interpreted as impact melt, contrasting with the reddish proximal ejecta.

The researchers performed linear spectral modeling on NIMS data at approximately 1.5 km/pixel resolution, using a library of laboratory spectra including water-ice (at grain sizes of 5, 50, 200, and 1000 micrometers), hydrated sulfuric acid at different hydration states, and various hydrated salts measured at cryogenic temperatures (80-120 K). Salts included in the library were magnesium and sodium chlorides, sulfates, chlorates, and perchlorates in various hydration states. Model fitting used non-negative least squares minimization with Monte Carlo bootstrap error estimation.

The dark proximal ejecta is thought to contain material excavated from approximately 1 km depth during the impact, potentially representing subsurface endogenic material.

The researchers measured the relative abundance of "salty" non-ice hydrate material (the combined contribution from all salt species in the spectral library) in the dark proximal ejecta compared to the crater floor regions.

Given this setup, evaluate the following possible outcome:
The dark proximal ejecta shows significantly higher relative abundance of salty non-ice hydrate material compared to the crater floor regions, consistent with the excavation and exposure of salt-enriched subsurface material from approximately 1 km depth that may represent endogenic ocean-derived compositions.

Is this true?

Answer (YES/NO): NO